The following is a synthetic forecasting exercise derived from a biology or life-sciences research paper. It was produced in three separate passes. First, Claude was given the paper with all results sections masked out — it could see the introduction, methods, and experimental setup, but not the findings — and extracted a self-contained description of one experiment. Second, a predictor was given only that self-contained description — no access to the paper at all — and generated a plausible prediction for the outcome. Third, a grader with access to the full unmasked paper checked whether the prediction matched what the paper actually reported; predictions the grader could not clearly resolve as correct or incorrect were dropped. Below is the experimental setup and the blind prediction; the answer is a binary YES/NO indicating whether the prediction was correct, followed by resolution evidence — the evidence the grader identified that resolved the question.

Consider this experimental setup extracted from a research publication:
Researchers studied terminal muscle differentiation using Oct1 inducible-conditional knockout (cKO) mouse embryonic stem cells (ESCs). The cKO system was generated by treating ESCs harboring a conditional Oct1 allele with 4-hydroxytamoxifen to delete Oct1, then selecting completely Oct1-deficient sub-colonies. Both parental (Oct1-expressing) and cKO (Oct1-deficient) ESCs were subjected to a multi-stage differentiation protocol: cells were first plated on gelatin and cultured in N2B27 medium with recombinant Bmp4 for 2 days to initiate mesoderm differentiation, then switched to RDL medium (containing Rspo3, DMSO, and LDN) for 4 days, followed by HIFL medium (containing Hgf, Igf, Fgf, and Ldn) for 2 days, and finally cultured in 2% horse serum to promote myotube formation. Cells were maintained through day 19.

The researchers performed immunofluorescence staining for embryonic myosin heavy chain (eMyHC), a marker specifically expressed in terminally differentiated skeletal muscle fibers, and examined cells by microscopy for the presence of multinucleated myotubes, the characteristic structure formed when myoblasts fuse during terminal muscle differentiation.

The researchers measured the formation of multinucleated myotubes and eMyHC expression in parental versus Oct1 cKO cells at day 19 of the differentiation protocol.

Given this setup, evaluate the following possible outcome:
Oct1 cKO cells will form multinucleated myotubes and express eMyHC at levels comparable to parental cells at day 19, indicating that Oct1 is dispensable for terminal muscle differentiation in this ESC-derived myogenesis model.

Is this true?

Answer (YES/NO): NO